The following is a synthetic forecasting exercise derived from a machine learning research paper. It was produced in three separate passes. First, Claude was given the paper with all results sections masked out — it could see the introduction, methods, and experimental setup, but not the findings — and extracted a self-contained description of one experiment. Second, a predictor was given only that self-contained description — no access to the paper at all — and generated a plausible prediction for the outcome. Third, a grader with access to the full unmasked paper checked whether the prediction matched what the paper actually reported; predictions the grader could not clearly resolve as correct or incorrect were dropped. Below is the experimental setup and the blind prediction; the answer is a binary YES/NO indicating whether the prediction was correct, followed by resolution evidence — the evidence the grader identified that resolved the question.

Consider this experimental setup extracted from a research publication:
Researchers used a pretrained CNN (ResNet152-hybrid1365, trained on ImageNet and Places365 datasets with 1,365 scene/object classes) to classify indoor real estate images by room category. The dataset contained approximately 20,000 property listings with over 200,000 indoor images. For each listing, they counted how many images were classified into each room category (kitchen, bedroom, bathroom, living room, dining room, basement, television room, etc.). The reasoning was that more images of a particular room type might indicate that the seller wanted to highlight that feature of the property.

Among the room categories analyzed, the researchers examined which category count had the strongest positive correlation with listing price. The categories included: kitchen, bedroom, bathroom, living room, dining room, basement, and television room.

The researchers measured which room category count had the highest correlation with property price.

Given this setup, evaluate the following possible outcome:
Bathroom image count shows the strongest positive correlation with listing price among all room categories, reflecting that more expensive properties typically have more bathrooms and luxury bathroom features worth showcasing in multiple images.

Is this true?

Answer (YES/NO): NO